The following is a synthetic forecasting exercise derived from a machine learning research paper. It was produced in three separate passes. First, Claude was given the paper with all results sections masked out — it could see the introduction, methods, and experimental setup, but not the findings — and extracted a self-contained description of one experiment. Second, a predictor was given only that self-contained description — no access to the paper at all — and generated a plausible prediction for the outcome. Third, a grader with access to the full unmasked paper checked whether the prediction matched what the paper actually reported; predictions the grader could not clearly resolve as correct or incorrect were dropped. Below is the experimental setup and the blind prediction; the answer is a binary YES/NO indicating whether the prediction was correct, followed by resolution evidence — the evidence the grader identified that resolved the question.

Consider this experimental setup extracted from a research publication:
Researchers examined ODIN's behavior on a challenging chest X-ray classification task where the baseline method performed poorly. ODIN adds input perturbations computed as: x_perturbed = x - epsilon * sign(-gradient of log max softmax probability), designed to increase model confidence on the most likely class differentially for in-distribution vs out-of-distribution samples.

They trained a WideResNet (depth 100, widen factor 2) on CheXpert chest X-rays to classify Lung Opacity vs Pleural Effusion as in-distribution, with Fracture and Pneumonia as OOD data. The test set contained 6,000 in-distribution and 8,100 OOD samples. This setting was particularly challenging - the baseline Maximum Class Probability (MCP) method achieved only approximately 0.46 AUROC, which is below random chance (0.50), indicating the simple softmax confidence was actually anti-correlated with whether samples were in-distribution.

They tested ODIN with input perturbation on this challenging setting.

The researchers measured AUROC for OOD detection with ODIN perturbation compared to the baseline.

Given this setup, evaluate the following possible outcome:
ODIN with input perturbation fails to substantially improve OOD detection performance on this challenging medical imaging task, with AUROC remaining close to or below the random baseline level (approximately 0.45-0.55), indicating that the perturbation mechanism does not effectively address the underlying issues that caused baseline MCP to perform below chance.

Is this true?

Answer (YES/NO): NO